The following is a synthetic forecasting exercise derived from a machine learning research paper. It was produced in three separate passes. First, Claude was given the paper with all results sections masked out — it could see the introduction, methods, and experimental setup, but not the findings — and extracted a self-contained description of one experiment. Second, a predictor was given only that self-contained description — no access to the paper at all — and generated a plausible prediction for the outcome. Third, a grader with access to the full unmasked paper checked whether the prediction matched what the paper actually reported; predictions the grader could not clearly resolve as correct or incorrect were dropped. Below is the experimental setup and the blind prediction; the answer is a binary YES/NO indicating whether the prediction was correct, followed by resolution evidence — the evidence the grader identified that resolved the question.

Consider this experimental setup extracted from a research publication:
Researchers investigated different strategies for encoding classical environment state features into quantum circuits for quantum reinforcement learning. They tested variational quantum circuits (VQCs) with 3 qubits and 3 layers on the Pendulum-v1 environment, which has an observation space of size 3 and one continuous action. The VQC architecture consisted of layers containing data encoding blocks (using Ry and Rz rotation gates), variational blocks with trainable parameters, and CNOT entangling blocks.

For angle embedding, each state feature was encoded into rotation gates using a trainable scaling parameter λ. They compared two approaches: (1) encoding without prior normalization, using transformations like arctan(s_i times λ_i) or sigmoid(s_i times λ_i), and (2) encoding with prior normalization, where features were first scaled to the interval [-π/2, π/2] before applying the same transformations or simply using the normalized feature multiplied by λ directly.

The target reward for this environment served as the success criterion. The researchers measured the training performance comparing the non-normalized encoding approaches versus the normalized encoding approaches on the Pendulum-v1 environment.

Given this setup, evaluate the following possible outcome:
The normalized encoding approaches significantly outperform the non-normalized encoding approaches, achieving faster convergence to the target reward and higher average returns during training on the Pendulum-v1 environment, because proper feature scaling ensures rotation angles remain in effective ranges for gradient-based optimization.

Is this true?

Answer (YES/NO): YES